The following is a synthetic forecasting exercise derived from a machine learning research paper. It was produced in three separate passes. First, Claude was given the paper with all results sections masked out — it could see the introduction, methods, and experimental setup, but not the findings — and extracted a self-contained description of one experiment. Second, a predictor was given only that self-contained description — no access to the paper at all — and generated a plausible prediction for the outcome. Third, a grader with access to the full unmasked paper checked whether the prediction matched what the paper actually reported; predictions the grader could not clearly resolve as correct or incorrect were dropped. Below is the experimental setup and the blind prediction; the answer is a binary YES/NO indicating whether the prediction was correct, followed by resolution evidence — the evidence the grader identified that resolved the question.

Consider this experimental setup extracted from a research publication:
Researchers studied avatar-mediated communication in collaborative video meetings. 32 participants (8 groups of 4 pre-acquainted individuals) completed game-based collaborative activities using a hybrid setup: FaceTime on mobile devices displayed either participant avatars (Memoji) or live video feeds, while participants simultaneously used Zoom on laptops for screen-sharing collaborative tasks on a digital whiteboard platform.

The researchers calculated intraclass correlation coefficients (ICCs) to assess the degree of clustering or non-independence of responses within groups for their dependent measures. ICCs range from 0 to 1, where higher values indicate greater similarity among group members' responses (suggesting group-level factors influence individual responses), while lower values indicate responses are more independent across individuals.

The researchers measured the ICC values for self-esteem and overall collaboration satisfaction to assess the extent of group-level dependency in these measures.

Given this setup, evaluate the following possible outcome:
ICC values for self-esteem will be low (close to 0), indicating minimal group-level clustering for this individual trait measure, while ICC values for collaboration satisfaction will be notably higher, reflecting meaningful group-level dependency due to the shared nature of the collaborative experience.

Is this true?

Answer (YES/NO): NO